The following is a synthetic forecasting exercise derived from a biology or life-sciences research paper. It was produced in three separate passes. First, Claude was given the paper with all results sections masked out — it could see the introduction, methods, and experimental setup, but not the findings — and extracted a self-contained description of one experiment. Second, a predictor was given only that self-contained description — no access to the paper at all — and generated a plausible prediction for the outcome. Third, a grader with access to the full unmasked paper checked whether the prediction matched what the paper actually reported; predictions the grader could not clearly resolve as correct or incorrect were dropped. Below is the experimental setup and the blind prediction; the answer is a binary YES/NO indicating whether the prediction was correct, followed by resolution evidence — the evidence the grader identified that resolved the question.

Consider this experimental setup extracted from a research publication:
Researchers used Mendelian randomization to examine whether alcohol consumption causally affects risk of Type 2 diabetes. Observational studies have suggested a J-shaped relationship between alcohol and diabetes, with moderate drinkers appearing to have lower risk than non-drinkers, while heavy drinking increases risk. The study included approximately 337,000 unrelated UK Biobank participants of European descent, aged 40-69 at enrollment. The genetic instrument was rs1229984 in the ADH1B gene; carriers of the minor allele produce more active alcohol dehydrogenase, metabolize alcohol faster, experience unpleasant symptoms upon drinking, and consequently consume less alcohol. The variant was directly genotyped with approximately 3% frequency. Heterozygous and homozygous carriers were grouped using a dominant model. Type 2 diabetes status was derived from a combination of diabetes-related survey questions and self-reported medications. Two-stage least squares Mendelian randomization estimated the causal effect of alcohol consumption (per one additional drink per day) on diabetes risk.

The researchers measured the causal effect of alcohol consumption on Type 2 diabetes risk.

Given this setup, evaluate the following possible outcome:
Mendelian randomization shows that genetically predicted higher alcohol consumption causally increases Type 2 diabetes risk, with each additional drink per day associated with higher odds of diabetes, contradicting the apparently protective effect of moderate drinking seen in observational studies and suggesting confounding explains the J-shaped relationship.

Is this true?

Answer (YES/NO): NO